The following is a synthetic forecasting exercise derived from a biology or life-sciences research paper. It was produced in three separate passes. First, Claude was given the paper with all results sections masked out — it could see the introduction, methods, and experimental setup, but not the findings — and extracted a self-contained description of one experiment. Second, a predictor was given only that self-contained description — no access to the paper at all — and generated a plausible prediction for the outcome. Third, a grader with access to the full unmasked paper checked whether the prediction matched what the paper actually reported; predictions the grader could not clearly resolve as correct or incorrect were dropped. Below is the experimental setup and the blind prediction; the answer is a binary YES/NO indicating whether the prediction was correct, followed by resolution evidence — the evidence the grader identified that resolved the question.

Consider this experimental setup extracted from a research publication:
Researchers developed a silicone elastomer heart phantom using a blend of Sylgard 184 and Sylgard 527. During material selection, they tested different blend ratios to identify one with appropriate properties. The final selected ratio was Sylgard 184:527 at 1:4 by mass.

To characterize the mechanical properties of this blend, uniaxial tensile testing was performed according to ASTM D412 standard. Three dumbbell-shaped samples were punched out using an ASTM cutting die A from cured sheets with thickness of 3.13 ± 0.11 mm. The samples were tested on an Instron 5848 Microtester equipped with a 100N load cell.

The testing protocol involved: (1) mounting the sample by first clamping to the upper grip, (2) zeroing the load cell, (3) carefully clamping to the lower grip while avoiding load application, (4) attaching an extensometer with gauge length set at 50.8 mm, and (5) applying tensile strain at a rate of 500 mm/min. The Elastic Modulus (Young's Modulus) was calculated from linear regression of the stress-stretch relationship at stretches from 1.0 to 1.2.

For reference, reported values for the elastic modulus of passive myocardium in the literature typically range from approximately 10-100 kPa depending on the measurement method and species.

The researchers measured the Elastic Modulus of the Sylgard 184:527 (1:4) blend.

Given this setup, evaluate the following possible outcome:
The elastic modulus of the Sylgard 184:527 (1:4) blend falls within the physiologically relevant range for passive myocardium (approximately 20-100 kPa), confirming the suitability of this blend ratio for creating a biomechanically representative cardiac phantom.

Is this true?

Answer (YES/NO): NO